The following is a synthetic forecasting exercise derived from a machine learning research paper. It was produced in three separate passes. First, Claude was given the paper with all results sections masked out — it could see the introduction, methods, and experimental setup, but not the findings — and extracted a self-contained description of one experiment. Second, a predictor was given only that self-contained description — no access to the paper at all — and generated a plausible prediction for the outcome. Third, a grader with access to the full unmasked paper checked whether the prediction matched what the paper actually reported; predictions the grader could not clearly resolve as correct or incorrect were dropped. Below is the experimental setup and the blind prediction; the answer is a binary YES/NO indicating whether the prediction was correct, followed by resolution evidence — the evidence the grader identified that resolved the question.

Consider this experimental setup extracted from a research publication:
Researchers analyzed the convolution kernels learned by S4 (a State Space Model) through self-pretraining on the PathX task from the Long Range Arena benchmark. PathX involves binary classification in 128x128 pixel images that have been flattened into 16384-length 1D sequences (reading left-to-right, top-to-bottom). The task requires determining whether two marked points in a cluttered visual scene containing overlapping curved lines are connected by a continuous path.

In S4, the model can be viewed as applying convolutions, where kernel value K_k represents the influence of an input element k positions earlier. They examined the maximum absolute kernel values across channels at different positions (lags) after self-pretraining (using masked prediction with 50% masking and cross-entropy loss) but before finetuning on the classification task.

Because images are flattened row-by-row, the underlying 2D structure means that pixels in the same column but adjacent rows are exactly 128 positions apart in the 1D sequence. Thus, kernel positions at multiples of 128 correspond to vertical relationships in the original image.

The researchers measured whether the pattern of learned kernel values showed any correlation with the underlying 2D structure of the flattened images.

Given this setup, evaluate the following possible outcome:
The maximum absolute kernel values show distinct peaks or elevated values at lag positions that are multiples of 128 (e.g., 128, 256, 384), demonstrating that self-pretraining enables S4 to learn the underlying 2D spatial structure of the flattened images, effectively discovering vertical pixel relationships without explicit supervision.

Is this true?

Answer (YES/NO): YES